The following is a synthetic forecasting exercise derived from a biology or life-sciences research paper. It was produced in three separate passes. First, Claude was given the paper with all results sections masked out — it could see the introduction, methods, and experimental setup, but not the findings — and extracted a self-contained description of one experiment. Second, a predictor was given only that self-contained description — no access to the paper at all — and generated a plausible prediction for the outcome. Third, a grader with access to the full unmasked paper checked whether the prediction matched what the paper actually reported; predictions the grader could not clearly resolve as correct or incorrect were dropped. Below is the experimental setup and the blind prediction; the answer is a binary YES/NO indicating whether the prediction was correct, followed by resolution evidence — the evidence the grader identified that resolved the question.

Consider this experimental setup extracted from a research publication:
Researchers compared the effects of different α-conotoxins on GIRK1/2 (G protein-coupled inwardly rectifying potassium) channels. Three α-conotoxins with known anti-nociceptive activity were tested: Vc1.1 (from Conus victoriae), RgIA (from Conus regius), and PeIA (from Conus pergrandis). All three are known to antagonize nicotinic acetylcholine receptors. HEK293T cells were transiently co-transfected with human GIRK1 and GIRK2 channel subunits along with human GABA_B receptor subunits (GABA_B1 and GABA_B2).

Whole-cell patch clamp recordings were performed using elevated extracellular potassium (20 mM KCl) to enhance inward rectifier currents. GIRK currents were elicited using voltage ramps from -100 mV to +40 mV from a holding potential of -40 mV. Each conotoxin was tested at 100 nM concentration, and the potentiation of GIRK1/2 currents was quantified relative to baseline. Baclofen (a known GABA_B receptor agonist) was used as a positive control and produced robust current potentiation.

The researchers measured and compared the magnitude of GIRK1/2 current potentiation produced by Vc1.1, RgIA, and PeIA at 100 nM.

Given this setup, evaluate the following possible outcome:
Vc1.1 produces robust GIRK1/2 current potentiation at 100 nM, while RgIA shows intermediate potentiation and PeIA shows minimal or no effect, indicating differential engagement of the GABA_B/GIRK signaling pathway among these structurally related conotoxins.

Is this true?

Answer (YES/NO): NO